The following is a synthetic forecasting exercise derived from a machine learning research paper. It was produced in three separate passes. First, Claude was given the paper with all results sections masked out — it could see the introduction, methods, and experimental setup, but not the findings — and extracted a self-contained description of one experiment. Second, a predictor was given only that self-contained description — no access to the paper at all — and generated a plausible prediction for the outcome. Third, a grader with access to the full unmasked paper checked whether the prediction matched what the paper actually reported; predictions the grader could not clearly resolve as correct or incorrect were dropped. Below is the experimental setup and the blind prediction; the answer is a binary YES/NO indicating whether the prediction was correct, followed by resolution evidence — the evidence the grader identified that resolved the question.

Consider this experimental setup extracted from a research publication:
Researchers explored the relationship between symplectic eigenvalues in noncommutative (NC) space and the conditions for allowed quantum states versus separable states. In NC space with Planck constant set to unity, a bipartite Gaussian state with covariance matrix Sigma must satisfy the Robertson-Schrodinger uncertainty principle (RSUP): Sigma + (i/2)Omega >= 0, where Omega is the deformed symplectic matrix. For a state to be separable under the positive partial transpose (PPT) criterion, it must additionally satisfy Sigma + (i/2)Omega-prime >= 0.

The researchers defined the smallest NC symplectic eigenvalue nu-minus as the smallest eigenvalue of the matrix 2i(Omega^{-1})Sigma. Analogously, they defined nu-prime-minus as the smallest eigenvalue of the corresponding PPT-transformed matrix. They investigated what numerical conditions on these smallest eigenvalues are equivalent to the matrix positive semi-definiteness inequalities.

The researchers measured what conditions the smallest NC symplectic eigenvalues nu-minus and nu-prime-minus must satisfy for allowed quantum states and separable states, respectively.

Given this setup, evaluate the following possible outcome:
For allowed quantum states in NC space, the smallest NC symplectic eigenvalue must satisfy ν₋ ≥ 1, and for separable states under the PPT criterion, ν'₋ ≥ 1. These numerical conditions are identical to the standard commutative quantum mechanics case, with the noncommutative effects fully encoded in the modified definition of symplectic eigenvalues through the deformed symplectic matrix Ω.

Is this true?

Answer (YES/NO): YES